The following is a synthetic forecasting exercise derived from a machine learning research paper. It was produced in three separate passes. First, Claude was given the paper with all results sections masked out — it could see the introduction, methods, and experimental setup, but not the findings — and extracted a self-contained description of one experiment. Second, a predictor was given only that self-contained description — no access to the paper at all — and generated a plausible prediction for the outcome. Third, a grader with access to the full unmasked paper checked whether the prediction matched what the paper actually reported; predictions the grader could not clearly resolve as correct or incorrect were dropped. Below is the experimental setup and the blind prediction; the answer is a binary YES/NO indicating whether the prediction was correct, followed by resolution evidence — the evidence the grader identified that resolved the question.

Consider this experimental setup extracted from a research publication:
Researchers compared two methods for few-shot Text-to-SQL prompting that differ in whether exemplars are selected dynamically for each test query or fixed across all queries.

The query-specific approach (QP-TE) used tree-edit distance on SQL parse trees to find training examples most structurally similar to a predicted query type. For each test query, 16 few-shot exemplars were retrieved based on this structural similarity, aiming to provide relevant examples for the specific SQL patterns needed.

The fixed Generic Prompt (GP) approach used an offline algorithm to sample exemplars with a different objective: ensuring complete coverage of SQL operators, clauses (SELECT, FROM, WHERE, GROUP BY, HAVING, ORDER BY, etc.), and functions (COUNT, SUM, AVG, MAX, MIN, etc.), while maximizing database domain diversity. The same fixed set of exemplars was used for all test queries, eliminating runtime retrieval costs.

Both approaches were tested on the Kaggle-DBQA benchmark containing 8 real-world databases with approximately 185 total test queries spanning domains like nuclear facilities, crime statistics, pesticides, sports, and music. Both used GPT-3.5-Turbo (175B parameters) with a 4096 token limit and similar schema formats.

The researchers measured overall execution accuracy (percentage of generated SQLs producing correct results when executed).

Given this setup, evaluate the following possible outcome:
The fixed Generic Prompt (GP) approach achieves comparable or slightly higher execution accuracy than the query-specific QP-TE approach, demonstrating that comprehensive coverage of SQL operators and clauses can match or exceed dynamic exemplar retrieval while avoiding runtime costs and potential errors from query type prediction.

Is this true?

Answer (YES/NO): NO